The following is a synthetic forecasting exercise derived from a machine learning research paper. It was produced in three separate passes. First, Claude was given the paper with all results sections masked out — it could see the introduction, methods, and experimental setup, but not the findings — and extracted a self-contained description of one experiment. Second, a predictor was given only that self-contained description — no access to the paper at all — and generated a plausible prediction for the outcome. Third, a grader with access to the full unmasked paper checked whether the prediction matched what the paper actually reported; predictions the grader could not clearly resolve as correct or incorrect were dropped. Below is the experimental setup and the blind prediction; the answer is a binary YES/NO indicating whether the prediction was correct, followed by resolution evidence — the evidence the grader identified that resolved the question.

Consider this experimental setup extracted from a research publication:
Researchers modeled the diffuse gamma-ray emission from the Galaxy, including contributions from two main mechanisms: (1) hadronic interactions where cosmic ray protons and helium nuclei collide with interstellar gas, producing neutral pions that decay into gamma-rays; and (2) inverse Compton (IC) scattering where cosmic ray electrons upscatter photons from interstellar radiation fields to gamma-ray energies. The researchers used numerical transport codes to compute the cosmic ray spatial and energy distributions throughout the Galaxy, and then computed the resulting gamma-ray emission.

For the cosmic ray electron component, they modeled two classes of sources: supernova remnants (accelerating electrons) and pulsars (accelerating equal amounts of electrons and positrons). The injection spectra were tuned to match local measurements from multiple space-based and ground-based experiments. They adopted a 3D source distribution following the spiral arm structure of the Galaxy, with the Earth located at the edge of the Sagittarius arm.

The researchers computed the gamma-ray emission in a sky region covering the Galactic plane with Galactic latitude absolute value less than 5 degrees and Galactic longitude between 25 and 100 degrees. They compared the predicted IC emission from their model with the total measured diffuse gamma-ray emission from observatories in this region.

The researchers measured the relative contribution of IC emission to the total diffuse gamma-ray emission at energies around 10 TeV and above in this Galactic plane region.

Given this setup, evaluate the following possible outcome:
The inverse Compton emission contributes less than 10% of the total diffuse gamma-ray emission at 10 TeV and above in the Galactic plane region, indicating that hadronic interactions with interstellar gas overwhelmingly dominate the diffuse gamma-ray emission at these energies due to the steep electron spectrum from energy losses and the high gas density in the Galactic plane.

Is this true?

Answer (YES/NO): YES